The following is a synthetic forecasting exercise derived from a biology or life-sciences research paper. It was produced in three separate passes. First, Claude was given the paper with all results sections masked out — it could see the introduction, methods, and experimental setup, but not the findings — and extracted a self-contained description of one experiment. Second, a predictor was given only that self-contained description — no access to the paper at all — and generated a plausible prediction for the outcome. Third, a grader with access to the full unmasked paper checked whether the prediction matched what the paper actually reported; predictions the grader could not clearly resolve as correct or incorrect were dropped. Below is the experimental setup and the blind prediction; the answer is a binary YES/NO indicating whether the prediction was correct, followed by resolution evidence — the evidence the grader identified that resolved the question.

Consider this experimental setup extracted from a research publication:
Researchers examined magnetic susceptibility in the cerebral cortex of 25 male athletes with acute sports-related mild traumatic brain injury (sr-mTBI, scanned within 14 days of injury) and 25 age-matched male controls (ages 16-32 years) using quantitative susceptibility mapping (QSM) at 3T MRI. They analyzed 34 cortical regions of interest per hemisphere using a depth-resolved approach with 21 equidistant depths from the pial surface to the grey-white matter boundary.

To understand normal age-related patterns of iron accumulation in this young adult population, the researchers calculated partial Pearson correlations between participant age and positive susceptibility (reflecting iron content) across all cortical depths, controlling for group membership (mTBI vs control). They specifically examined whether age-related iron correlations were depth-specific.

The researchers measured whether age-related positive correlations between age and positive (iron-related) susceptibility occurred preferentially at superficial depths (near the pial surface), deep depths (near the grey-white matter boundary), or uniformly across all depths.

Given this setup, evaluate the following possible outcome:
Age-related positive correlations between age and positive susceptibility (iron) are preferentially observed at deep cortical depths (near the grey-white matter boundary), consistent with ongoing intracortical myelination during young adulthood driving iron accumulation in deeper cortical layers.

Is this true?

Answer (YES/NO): YES